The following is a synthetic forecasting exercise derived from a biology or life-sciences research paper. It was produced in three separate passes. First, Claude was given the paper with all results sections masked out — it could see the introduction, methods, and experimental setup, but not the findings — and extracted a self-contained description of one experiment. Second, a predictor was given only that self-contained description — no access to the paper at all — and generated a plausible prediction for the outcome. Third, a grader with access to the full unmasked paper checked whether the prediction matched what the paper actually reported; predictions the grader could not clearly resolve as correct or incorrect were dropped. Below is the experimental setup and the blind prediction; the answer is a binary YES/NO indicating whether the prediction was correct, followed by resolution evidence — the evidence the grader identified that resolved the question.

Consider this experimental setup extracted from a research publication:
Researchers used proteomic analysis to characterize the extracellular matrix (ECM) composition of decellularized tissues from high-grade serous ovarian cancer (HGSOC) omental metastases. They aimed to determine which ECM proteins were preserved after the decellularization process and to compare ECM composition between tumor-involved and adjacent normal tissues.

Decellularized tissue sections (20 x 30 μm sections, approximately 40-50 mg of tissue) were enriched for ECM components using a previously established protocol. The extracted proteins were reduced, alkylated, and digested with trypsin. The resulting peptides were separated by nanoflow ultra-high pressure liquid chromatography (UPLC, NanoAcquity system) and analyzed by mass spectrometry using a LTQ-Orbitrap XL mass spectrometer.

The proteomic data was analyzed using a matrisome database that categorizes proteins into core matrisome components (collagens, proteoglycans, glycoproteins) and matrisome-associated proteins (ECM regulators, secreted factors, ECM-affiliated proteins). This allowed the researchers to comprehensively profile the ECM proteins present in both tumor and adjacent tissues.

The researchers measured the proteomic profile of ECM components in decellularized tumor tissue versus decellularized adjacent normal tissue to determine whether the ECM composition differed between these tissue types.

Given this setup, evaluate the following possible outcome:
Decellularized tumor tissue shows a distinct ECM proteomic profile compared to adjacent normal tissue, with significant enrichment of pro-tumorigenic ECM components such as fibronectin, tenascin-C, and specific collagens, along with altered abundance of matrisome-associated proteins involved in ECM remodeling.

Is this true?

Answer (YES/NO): NO